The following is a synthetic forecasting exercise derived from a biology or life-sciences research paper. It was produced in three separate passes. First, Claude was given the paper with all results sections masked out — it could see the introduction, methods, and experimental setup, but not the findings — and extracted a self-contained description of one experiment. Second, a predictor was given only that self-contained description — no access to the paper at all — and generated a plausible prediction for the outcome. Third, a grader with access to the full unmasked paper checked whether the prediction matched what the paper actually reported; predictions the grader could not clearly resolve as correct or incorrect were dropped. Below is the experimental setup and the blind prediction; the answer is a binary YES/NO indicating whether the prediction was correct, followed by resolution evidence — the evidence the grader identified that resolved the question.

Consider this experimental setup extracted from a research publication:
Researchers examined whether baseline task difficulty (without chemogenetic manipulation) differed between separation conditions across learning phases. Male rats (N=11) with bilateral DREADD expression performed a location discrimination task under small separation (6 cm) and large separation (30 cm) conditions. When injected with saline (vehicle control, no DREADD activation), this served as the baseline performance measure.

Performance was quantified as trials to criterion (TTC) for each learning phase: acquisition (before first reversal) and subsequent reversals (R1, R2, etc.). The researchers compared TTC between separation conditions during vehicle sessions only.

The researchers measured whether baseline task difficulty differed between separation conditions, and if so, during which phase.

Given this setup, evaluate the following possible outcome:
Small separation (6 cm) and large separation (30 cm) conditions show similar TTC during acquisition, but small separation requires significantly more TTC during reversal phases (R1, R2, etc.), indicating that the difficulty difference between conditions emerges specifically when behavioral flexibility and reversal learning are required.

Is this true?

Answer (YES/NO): NO